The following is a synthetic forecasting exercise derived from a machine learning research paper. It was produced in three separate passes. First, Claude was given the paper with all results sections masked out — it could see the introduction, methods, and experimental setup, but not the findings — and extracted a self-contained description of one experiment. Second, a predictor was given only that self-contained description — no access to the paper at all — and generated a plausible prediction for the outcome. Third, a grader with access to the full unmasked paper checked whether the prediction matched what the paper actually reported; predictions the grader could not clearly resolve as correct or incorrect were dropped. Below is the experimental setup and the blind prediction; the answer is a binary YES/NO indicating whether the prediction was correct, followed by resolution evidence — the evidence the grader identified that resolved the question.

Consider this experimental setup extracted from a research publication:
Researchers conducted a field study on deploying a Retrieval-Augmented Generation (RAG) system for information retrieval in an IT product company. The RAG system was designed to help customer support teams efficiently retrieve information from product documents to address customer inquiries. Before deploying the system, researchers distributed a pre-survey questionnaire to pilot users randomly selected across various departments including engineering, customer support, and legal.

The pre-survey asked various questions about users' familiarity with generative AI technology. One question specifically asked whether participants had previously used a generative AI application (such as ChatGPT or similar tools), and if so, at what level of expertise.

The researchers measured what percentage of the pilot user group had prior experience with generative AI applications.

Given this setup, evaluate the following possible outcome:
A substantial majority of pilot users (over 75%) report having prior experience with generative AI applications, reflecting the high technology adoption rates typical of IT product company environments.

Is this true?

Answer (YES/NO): NO